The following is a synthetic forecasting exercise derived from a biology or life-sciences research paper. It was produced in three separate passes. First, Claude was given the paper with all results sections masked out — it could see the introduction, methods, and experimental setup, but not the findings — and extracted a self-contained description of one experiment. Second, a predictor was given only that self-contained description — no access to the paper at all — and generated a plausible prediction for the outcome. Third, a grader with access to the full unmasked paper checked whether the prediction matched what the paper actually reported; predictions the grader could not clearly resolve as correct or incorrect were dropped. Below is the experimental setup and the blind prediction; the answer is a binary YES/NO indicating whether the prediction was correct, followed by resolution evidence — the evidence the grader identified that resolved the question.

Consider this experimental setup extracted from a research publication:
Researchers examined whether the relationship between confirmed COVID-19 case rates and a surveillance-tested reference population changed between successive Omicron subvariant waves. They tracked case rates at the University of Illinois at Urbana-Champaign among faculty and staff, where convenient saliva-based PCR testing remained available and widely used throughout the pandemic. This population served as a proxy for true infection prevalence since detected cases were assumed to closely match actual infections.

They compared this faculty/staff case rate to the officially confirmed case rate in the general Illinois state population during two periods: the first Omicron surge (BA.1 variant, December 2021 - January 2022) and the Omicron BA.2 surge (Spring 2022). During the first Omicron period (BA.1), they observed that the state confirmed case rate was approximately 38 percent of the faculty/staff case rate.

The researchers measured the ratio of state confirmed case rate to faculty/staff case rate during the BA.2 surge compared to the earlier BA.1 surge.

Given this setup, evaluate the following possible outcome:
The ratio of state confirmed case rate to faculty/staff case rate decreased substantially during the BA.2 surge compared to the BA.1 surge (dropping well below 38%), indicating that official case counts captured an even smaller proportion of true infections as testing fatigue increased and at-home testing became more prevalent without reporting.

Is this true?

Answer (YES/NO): YES